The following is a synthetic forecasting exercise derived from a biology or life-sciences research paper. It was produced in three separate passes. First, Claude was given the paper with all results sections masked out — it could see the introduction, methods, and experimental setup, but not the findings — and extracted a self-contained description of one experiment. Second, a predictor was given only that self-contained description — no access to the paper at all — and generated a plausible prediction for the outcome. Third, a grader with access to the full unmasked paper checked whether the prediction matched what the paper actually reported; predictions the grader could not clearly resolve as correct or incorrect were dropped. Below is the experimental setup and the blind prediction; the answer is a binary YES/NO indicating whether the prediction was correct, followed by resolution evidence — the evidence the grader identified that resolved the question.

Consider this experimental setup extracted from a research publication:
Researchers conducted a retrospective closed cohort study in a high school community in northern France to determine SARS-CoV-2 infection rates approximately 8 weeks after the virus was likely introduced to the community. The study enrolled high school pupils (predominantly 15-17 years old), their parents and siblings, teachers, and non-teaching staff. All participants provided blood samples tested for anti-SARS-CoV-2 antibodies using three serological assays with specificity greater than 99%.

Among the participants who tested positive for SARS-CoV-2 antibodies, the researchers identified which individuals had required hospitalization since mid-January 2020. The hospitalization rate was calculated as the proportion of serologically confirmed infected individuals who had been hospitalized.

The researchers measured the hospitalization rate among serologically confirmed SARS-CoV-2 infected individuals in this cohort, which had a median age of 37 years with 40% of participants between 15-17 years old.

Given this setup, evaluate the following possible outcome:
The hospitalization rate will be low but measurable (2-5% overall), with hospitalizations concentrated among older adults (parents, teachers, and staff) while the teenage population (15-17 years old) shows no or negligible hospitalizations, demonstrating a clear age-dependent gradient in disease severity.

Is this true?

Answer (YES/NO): NO